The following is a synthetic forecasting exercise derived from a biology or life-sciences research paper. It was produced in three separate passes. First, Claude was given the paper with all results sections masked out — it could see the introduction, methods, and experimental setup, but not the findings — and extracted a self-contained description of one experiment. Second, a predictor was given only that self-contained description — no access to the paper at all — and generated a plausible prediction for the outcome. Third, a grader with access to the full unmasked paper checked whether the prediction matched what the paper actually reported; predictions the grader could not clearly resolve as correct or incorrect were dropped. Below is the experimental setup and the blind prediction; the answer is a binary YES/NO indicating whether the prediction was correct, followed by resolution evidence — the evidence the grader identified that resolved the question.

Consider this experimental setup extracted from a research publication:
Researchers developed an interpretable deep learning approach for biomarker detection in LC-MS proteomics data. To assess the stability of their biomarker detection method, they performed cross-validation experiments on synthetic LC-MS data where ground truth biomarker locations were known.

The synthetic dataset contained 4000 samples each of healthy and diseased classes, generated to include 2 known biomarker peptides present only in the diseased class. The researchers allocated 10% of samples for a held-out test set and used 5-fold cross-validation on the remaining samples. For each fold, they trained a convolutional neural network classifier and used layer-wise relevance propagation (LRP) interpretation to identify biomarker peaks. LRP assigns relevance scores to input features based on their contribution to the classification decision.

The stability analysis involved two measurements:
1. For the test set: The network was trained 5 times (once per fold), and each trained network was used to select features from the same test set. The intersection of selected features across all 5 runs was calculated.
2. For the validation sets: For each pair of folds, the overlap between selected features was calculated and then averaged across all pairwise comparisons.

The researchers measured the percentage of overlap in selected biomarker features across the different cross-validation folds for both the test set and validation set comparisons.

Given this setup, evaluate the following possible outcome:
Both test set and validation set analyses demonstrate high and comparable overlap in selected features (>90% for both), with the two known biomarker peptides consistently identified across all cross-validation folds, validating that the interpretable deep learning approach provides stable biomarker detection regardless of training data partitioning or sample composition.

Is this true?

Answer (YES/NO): YES